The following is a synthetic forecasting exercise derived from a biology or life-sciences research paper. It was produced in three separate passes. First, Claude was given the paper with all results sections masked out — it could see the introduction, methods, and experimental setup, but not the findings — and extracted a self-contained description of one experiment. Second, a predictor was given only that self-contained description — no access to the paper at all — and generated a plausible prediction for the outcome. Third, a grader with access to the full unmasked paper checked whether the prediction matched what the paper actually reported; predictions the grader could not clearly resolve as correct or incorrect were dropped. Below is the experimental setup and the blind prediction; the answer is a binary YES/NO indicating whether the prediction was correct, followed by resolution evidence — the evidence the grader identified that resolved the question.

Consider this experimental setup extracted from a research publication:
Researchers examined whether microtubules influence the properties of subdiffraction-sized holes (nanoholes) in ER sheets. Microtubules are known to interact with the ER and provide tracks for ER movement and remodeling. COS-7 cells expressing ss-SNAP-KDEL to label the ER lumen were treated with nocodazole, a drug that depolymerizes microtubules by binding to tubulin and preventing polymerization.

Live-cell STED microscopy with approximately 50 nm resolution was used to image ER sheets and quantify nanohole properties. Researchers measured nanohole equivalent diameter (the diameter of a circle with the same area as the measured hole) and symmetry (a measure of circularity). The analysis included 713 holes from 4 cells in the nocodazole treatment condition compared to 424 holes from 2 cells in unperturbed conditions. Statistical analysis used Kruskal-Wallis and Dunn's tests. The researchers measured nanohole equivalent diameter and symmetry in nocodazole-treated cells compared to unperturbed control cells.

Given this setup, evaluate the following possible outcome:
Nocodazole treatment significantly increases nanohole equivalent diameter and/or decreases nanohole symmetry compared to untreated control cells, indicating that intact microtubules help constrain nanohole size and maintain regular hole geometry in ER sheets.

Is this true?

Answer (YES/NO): NO